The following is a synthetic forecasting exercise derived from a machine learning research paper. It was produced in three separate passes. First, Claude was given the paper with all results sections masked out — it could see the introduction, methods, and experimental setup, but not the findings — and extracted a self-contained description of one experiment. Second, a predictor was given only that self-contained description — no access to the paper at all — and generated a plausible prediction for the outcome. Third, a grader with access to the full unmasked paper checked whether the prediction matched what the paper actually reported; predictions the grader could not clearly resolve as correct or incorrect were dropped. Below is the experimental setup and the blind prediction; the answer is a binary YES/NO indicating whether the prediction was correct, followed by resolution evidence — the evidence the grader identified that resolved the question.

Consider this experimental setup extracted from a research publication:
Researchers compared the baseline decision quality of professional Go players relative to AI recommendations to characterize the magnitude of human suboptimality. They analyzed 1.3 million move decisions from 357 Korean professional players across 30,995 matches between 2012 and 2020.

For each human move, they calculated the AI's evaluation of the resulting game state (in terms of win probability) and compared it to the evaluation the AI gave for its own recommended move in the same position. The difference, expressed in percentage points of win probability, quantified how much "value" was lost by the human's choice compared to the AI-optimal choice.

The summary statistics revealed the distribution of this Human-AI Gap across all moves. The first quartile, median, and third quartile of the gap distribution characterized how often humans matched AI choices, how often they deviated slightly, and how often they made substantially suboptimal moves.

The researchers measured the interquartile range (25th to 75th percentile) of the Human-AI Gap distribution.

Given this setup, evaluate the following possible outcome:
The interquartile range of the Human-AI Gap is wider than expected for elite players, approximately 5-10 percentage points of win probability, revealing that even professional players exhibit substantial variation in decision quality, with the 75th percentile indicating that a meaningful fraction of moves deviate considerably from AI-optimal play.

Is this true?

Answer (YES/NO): NO